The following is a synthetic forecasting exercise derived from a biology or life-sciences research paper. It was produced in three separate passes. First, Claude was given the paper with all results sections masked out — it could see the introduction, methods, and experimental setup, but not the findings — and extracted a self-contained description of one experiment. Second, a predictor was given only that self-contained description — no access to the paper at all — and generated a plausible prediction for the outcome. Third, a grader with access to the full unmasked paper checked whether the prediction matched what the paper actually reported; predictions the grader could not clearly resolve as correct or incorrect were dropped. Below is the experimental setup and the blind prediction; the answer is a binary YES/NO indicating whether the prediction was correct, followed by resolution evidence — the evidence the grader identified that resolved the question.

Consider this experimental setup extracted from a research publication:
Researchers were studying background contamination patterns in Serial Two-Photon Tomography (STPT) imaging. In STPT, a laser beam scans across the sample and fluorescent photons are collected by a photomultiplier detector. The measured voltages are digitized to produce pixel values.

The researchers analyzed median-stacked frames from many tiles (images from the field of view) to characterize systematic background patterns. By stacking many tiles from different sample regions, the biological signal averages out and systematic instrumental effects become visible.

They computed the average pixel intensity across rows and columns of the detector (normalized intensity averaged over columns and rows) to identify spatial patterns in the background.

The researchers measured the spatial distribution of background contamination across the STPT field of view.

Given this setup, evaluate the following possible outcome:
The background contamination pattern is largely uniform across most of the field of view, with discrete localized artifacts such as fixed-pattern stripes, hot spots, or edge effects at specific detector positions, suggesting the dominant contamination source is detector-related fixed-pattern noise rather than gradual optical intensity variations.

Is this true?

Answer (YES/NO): NO